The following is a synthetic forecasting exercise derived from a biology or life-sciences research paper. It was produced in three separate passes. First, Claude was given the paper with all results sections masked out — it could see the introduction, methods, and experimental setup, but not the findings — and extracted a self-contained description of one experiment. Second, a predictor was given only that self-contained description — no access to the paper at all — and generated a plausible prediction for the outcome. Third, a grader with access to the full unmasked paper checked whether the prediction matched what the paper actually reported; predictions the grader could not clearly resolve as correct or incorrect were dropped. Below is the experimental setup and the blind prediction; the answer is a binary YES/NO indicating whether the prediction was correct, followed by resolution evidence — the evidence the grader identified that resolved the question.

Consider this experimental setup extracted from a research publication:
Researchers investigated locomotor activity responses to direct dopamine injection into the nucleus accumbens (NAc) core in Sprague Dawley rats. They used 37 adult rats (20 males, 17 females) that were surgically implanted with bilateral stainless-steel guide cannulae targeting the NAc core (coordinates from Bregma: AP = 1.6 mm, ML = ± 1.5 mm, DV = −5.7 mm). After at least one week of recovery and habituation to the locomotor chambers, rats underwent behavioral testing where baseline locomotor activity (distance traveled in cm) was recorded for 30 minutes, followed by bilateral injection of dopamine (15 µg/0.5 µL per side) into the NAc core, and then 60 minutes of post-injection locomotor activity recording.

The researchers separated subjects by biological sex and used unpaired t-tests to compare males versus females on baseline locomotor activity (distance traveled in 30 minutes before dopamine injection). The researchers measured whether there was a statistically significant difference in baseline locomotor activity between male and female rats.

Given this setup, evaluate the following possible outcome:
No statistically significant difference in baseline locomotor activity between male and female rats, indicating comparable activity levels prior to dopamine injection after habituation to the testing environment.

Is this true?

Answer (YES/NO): YES